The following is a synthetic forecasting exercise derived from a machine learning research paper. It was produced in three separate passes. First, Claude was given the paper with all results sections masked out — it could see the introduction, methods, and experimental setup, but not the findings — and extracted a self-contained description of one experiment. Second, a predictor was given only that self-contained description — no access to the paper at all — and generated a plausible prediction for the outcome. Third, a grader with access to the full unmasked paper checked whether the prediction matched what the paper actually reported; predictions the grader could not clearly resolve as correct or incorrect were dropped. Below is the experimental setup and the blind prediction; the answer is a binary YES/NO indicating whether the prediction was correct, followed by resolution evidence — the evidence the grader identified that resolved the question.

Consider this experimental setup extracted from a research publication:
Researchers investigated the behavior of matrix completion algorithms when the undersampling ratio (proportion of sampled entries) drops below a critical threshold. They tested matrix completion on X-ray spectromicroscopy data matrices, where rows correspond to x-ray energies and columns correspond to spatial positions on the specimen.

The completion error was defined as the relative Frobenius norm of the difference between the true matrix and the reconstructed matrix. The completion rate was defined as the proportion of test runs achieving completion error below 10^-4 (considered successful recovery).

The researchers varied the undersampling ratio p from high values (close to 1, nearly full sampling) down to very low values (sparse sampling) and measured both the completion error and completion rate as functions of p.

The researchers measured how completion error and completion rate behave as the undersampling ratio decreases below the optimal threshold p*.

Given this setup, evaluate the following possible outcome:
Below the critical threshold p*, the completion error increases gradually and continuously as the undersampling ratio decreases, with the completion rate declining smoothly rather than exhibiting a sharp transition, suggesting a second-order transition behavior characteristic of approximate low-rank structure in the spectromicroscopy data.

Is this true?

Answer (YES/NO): NO